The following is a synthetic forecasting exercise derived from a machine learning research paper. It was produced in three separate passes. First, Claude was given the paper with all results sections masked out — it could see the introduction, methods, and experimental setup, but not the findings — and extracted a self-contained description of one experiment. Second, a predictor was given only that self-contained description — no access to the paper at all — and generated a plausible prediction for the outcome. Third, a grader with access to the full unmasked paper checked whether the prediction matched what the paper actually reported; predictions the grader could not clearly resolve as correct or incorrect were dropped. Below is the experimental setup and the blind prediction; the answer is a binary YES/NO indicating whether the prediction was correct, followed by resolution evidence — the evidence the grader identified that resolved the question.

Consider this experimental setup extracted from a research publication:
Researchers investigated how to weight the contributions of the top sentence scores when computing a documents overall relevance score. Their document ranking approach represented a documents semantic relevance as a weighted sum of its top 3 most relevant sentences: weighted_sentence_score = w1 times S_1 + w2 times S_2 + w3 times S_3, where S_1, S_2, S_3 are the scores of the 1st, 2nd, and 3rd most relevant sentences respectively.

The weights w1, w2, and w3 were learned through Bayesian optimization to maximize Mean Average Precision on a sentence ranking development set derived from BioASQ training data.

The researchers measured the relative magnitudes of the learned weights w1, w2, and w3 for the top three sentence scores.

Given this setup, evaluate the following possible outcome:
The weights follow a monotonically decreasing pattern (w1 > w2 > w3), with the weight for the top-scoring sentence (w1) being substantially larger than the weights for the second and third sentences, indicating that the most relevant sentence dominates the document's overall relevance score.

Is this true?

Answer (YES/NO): YES